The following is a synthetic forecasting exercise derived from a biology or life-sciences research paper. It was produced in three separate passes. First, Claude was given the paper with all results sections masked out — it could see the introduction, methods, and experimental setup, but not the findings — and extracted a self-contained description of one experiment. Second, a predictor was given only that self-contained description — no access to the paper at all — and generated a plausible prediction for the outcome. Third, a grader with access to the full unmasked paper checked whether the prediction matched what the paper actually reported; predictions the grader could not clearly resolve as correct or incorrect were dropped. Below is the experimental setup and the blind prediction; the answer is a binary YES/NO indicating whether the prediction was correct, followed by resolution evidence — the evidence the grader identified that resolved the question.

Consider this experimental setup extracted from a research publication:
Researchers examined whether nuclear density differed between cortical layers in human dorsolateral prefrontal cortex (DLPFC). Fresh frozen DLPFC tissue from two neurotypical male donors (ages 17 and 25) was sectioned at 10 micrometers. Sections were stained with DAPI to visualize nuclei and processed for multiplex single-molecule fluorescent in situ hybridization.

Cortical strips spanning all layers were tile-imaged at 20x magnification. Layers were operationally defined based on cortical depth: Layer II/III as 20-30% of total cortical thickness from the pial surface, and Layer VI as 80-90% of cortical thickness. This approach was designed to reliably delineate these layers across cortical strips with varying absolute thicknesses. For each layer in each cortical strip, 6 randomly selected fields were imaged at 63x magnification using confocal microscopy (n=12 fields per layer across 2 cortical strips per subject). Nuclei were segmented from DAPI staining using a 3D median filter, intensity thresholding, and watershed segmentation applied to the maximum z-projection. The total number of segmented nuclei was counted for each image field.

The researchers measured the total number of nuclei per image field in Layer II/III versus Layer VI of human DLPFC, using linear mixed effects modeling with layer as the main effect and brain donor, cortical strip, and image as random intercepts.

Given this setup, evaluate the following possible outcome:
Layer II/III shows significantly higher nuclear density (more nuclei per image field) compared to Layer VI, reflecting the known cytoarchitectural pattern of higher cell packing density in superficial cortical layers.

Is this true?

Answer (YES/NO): NO